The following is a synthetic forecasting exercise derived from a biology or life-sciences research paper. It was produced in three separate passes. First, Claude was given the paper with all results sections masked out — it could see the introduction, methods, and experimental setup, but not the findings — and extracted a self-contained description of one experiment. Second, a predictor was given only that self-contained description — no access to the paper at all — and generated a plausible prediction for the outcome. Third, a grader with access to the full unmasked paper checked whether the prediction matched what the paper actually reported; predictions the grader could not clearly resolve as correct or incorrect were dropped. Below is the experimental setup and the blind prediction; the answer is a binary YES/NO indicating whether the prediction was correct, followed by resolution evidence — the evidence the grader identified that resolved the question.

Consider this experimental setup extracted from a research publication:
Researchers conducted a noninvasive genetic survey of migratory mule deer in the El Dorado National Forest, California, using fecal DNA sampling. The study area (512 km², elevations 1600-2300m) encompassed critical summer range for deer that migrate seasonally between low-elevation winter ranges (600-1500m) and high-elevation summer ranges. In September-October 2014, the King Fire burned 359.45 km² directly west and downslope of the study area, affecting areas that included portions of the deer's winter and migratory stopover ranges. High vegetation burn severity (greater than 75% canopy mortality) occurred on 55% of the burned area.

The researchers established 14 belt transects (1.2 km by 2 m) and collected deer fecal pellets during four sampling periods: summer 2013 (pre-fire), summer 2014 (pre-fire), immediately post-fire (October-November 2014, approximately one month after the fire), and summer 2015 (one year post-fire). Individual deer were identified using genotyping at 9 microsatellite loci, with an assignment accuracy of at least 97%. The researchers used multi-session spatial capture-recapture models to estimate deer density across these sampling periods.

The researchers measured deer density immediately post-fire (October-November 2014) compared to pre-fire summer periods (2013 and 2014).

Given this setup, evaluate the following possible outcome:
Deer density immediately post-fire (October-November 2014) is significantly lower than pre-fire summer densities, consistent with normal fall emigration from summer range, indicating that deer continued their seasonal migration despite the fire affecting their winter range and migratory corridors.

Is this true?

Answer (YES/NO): NO